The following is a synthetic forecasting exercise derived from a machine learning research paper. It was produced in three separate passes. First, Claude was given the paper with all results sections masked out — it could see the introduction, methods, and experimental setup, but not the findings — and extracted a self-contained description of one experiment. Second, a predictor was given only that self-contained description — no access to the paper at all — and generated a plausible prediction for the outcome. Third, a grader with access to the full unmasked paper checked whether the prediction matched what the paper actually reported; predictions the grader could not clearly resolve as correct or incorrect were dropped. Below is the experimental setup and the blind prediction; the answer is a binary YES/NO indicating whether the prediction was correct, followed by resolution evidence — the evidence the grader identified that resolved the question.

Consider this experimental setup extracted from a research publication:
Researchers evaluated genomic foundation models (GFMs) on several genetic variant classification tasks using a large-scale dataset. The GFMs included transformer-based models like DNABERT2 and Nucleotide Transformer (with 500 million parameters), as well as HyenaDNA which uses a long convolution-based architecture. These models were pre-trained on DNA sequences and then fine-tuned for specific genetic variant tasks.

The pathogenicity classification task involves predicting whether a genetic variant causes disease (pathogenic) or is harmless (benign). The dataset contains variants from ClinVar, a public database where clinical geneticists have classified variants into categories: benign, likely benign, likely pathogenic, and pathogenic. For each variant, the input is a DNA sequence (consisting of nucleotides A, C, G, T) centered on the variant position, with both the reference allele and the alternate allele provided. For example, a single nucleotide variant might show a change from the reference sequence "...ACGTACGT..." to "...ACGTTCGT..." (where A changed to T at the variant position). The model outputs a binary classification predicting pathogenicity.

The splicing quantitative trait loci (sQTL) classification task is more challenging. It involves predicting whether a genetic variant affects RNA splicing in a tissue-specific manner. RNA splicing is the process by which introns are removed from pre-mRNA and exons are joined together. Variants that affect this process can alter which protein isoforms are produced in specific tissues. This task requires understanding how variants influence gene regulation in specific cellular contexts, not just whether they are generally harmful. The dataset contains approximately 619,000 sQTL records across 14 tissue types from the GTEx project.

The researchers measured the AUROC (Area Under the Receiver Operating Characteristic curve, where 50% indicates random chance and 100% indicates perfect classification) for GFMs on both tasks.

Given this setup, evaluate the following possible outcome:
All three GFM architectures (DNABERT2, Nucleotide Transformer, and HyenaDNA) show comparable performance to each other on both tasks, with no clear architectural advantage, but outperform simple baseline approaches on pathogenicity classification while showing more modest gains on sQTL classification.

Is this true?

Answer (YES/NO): NO